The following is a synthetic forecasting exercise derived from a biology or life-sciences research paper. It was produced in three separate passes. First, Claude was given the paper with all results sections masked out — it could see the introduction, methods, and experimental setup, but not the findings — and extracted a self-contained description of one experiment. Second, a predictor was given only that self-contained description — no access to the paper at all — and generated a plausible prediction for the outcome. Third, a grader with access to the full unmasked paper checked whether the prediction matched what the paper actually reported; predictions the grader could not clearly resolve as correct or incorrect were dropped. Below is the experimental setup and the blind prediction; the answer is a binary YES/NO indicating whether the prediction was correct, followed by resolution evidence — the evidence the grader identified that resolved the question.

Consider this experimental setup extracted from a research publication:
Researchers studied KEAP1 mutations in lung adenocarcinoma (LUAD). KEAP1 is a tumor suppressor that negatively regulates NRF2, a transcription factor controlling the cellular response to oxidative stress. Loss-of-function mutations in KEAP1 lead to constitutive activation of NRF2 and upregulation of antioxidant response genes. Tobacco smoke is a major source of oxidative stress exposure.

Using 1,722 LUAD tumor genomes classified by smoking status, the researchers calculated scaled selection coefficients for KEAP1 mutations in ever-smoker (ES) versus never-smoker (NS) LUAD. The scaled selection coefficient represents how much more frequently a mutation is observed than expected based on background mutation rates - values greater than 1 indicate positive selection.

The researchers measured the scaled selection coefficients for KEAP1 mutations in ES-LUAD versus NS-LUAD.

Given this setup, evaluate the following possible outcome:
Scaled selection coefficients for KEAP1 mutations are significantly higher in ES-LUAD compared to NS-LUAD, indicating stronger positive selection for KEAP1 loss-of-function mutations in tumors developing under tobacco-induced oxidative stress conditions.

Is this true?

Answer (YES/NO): YES